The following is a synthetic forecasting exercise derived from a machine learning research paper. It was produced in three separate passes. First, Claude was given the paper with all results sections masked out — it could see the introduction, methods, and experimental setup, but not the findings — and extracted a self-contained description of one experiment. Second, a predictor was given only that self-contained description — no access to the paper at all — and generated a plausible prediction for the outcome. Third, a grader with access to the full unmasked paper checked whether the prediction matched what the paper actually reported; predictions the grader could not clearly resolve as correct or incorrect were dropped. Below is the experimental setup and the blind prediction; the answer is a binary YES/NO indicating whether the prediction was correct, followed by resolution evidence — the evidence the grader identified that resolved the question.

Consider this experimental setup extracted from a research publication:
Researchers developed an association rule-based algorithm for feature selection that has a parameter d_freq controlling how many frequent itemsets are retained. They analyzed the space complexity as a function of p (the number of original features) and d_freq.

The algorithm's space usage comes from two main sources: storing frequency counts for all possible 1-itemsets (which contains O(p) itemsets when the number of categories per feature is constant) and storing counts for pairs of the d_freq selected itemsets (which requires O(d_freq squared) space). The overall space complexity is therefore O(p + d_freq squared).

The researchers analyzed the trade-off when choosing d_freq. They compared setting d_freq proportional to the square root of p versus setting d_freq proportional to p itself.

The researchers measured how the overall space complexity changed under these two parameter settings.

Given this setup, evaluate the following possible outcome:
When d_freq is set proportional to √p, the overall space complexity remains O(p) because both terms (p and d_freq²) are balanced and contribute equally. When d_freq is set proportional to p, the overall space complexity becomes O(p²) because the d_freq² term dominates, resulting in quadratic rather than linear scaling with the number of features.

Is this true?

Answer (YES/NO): YES